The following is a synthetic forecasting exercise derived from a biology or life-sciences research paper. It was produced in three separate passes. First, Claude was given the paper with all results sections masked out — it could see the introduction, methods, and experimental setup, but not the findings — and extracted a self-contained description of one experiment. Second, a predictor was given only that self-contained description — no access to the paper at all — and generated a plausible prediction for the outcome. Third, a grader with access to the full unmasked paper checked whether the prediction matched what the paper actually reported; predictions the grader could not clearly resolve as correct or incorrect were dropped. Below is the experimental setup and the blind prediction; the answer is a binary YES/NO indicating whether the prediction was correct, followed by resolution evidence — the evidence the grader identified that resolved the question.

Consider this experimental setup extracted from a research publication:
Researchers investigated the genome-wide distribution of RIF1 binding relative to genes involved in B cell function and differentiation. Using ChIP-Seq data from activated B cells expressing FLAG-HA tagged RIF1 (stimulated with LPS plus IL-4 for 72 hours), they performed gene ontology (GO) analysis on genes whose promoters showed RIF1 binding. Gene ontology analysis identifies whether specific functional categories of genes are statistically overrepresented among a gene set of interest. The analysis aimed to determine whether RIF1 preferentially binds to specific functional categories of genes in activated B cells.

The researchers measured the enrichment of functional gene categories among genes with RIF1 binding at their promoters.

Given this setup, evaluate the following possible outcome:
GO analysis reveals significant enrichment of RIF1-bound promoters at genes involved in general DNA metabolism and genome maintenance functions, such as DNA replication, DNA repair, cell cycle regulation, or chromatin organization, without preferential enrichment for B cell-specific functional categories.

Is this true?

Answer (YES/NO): NO